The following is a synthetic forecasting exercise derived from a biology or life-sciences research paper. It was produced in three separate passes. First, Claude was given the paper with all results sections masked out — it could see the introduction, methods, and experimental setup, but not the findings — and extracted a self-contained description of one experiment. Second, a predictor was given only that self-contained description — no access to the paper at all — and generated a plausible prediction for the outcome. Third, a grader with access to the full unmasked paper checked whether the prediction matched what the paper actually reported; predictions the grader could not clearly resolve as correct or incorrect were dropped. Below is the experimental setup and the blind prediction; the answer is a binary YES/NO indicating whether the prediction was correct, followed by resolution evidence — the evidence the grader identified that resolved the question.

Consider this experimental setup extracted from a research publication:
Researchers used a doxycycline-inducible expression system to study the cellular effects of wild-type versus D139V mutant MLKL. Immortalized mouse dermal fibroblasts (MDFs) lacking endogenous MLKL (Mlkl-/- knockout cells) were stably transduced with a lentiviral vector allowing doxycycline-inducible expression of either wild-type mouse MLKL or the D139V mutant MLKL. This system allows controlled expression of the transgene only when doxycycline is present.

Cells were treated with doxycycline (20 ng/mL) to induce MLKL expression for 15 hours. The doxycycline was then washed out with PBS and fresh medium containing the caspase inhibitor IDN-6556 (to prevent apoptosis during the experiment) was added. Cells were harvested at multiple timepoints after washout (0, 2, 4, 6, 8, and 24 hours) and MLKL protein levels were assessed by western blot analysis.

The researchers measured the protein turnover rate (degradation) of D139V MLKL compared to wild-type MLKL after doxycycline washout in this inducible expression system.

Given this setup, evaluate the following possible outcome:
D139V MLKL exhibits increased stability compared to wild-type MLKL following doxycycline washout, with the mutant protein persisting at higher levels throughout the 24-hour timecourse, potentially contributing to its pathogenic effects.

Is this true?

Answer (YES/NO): NO